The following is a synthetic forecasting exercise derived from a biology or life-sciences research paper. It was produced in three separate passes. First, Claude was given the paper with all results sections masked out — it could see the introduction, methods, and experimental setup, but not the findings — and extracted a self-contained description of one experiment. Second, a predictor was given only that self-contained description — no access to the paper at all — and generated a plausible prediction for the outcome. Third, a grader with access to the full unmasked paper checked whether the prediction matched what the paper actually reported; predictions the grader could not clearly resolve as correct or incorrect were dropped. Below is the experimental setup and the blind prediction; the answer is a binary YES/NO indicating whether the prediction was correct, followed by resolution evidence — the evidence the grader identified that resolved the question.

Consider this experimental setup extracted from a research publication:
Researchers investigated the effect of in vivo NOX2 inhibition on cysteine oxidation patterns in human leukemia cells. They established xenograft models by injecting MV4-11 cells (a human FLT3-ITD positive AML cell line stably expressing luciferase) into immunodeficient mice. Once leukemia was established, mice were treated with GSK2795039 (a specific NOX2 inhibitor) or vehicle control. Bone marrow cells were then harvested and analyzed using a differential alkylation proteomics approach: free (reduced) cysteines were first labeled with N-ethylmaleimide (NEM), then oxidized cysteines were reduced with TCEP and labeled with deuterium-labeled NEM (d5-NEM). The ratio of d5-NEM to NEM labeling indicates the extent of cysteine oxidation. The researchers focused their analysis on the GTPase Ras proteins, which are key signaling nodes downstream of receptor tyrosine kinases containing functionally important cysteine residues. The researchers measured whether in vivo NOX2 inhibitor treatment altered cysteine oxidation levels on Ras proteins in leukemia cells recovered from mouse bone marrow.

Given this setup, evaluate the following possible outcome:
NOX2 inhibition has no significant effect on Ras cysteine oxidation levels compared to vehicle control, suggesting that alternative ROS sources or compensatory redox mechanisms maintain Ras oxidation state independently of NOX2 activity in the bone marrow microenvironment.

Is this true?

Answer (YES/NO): NO